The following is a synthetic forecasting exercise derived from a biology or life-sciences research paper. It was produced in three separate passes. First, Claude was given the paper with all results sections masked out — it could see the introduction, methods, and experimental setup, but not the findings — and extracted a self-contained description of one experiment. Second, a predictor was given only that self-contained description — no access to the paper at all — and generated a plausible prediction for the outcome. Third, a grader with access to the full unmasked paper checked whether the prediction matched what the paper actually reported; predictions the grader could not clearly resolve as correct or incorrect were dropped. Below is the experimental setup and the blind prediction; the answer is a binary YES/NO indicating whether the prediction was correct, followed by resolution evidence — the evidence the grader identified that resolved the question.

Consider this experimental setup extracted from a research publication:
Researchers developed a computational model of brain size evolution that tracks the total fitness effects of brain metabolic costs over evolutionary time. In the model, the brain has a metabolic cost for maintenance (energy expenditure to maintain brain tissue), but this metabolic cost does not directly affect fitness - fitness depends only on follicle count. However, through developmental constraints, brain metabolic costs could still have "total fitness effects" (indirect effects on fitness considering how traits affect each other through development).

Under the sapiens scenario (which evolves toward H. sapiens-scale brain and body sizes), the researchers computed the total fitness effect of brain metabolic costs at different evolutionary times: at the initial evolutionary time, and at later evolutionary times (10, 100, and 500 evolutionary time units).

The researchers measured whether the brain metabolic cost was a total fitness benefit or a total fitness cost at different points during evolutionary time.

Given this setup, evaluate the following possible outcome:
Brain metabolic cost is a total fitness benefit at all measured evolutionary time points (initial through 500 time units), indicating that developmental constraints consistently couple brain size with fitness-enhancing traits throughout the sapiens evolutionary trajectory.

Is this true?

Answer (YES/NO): NO